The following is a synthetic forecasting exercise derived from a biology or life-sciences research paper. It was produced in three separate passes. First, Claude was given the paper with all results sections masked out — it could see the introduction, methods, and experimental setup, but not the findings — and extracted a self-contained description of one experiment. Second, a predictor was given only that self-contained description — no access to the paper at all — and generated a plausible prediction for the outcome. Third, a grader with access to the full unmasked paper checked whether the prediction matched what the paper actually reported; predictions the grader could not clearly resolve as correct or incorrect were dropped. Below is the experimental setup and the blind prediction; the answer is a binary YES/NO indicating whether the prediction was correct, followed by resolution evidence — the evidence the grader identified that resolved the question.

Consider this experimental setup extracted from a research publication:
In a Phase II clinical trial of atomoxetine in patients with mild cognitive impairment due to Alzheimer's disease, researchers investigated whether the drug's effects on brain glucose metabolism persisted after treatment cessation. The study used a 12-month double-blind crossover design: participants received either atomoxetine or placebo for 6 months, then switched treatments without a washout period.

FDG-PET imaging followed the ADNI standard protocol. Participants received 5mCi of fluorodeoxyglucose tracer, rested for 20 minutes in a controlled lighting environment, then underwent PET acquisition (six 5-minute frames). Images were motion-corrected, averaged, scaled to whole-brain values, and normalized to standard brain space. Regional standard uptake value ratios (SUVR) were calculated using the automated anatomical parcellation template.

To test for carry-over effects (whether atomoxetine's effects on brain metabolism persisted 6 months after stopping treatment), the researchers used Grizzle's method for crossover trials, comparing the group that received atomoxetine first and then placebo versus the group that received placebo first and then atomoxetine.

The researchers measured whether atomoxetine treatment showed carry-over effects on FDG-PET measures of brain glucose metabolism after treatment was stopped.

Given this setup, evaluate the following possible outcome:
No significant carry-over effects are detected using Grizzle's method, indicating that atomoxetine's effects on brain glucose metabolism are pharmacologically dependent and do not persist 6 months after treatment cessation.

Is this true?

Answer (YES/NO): NO